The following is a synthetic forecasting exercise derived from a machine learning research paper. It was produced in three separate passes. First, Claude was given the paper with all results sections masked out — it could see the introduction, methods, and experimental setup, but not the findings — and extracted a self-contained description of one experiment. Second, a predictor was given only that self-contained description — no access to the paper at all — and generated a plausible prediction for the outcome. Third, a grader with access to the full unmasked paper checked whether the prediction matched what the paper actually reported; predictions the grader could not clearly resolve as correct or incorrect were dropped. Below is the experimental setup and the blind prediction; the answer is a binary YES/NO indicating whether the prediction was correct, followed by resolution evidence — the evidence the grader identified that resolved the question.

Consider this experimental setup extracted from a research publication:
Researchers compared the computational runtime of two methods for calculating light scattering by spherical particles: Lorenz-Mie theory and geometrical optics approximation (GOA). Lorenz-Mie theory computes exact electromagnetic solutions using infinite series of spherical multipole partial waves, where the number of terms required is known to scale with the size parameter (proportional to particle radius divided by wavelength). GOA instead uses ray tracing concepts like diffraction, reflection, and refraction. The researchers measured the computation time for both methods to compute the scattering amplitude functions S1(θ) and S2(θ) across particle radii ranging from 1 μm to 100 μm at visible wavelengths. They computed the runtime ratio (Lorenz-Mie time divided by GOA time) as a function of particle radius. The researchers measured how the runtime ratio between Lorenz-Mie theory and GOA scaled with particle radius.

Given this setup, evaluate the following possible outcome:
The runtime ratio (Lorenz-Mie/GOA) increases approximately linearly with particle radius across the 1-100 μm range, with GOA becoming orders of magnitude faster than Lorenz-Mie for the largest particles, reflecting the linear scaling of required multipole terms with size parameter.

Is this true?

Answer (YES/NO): YES